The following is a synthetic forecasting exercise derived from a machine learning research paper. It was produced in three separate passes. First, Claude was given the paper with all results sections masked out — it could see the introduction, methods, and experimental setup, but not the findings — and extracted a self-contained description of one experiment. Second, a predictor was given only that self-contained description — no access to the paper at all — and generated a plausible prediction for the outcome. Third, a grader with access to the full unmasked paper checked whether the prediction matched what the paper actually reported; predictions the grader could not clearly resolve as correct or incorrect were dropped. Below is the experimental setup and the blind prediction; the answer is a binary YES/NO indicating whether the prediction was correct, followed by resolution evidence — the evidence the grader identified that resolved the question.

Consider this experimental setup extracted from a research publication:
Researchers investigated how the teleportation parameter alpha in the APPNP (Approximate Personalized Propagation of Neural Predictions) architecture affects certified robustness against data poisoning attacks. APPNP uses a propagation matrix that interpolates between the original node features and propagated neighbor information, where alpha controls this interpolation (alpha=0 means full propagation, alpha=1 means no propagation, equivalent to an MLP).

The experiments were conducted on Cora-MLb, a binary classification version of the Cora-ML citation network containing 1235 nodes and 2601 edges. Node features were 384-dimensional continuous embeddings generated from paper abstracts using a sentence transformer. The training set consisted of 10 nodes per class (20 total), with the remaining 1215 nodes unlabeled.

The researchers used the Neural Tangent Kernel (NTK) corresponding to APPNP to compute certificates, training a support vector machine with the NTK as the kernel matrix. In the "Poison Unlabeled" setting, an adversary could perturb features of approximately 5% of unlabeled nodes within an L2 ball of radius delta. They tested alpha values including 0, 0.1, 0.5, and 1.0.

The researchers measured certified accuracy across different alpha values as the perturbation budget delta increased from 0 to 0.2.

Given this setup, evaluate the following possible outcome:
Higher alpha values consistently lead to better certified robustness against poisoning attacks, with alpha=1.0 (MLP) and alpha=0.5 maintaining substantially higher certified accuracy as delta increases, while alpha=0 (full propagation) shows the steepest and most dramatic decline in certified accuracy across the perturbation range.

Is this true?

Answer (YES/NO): NO